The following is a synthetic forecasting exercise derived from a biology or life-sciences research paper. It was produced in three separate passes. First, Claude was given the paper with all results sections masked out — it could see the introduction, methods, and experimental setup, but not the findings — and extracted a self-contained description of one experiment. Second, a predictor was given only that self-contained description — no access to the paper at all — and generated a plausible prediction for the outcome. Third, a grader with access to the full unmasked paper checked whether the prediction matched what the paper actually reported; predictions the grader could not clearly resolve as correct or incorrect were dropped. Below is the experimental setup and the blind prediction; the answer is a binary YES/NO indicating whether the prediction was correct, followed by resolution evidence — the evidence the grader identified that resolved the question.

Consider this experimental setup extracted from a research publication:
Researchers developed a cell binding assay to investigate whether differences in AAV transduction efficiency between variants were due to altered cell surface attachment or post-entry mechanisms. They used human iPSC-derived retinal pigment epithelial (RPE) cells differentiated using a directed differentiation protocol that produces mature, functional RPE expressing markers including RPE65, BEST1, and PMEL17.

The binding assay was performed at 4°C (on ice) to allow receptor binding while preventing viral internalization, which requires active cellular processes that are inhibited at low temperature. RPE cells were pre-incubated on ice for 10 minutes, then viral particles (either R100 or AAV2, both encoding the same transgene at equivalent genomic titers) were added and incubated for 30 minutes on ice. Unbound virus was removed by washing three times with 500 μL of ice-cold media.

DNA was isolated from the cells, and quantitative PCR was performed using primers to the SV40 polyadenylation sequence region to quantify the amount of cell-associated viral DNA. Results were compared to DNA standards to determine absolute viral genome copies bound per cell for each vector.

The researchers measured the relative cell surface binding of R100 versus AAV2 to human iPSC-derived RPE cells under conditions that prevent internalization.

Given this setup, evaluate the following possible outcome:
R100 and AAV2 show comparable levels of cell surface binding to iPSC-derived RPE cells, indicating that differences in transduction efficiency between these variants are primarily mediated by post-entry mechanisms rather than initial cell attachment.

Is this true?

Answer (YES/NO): NO